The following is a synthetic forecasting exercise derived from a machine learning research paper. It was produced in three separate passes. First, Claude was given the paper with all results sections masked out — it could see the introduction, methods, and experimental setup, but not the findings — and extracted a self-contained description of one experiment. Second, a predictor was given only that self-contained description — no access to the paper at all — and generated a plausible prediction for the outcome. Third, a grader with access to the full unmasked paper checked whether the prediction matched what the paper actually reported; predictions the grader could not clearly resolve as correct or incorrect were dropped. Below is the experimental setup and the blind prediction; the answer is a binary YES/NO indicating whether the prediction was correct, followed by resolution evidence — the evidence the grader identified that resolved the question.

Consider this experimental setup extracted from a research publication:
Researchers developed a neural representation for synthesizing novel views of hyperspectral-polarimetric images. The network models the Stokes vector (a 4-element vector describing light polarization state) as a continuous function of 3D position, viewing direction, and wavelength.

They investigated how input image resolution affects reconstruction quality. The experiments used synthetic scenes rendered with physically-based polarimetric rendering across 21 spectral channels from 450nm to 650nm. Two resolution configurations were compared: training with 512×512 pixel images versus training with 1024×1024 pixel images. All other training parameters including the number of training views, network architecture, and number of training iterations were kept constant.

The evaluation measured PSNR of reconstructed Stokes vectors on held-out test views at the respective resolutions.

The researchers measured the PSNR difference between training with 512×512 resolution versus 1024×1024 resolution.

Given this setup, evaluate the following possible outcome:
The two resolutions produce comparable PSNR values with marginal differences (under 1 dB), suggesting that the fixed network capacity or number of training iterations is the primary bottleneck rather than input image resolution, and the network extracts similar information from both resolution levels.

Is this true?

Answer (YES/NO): NO